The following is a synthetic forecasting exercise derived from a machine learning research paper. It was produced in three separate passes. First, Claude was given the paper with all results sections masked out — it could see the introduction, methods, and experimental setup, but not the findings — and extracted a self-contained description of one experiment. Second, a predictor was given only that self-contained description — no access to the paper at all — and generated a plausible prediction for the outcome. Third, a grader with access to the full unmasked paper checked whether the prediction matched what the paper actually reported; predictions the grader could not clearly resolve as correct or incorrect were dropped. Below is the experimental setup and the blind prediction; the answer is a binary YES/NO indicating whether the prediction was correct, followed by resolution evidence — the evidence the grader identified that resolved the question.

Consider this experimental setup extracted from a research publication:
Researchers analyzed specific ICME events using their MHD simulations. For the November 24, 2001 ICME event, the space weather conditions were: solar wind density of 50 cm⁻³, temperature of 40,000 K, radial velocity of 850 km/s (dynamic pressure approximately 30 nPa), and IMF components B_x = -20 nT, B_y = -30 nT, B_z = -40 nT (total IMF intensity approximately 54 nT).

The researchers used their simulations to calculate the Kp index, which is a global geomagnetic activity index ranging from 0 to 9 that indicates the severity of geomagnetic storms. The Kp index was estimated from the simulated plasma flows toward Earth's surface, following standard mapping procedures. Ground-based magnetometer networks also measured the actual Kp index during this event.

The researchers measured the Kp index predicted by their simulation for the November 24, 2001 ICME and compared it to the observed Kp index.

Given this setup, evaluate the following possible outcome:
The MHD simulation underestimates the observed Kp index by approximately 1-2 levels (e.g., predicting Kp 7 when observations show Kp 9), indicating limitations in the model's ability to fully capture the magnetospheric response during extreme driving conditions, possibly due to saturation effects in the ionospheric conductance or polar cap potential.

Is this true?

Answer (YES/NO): NO